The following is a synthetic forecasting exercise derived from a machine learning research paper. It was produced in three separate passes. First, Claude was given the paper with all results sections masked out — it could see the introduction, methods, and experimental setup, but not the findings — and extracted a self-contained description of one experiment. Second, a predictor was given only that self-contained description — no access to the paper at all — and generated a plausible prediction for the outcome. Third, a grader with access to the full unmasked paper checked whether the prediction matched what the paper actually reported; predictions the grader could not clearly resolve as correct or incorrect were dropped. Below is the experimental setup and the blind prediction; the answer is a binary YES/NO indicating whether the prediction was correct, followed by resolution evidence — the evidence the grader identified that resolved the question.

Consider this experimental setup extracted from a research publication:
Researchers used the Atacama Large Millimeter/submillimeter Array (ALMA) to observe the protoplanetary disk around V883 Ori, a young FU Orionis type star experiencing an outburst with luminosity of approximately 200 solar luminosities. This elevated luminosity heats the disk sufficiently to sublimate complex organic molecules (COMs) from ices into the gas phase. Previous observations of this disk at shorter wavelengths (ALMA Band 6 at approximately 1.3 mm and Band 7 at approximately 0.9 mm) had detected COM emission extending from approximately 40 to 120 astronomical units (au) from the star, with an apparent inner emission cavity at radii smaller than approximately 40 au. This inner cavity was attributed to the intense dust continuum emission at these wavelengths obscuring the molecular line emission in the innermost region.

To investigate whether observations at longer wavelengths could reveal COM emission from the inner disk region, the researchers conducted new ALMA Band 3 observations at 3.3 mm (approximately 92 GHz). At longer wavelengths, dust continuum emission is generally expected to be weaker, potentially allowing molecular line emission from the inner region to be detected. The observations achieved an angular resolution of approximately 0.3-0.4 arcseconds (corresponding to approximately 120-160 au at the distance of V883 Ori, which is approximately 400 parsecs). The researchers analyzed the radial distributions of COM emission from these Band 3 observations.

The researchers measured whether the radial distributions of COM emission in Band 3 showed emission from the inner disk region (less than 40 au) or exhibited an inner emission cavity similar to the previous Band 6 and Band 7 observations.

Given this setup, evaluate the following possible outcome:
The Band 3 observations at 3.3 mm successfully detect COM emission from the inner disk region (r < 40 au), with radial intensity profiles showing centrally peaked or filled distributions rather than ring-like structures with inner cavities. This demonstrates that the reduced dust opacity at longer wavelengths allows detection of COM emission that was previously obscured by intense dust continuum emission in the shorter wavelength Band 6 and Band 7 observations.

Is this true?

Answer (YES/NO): NO